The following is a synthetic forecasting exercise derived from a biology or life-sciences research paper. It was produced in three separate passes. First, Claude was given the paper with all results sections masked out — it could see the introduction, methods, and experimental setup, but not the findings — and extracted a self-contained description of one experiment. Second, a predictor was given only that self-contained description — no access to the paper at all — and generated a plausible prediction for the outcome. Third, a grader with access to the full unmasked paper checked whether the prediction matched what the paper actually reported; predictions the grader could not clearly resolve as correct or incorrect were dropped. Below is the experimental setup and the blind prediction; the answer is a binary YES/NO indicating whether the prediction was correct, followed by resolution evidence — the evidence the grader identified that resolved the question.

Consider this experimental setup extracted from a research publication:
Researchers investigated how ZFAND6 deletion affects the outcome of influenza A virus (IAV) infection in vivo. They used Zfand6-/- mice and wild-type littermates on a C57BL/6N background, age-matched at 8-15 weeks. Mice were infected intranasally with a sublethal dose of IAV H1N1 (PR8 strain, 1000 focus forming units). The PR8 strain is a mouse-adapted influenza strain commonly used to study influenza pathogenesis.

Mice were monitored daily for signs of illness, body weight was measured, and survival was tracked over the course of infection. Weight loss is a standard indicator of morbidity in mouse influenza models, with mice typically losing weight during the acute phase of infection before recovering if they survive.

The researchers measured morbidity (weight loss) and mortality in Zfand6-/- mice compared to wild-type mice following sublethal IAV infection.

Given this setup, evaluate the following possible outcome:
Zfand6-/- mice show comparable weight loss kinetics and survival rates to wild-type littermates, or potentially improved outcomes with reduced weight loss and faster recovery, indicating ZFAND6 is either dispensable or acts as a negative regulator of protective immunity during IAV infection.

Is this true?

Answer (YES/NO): NO